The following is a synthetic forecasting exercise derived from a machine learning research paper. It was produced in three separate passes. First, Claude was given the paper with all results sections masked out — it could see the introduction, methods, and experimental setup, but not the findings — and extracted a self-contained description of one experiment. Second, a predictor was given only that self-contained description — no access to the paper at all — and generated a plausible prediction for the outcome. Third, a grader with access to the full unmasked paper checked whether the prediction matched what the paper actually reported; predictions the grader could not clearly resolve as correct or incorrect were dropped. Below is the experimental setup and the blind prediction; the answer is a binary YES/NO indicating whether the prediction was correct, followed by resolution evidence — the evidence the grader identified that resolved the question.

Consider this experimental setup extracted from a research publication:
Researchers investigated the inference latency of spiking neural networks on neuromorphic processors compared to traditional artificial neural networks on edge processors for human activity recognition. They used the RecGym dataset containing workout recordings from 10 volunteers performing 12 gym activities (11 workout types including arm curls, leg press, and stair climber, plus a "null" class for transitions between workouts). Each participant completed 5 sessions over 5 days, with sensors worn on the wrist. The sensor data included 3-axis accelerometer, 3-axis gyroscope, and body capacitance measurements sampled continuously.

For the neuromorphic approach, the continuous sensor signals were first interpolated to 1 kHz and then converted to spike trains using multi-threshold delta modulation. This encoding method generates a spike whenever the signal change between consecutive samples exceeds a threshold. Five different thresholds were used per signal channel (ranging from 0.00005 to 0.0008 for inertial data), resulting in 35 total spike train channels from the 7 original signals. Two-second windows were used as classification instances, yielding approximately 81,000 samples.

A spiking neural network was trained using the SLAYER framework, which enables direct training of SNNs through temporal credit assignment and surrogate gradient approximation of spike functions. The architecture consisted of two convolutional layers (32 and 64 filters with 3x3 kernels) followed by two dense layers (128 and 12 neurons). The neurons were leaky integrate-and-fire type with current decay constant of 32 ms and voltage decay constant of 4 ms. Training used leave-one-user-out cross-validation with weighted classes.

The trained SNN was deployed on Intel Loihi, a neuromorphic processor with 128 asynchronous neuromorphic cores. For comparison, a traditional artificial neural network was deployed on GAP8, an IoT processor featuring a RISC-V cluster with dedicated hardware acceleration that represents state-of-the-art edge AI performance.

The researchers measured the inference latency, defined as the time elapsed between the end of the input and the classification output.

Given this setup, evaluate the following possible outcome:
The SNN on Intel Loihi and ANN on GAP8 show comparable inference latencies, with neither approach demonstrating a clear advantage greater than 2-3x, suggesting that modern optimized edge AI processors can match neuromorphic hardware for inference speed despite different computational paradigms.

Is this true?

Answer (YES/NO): YES